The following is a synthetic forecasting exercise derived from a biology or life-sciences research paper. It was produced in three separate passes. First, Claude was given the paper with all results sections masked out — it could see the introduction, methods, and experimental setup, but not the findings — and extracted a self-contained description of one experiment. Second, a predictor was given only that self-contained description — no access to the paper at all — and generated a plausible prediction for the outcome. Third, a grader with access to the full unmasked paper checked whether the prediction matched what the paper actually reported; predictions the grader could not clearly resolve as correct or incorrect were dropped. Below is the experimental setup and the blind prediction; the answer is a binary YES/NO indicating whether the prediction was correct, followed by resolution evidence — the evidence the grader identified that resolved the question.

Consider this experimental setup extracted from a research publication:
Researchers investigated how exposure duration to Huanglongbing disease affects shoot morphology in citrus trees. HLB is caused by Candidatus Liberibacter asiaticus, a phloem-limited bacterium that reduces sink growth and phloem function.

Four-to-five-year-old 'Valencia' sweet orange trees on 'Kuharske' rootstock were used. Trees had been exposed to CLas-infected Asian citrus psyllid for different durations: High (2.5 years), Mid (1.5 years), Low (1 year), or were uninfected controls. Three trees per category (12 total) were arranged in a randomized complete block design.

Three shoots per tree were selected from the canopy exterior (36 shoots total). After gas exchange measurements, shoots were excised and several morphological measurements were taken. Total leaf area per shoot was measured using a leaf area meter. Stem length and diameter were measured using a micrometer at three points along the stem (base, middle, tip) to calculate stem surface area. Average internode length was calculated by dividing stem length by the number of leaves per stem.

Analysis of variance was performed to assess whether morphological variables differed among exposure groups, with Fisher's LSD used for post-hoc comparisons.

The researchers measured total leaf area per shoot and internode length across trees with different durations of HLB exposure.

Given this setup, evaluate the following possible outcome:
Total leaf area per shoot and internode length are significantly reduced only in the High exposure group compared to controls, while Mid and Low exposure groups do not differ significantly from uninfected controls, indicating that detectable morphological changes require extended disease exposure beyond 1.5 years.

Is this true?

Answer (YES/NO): NO